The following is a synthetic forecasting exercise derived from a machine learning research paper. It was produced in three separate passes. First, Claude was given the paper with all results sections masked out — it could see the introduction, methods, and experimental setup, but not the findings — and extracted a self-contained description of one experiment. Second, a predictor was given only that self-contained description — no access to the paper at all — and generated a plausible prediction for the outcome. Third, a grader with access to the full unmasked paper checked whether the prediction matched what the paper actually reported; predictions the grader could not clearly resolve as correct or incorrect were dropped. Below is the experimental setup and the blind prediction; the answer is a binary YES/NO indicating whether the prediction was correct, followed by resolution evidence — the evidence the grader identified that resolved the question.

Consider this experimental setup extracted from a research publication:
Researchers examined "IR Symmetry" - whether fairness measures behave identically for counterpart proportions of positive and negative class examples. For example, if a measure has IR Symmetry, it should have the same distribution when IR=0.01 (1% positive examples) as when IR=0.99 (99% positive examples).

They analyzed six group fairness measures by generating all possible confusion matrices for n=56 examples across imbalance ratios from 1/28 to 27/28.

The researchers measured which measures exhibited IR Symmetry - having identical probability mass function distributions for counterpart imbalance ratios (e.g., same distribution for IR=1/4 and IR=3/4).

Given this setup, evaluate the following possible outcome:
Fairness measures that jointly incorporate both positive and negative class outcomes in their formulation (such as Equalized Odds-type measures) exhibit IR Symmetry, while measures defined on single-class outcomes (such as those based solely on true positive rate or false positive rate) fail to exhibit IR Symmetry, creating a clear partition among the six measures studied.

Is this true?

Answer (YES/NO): NO